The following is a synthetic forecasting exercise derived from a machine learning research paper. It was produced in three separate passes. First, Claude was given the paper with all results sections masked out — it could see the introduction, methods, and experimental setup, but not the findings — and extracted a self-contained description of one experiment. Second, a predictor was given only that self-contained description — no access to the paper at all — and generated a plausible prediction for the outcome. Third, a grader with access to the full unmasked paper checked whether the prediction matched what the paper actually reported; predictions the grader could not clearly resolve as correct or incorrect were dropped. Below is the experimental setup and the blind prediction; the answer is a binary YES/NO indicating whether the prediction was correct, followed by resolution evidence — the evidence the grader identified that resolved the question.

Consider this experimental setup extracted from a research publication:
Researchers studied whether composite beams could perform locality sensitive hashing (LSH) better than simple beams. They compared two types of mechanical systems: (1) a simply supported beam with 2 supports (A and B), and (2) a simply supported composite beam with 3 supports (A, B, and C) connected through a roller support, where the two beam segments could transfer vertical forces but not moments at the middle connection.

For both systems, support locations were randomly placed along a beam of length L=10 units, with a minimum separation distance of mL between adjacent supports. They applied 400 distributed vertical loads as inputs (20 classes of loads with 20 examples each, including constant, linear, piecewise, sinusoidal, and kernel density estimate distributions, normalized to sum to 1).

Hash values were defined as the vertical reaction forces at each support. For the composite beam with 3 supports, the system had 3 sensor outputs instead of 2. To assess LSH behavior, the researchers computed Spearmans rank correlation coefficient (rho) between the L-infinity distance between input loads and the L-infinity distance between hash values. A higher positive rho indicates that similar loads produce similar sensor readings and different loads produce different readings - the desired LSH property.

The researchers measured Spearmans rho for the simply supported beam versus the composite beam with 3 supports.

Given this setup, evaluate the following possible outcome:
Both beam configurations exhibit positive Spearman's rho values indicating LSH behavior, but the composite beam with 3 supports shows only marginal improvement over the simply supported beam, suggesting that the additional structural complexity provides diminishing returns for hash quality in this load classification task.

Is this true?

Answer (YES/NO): NO